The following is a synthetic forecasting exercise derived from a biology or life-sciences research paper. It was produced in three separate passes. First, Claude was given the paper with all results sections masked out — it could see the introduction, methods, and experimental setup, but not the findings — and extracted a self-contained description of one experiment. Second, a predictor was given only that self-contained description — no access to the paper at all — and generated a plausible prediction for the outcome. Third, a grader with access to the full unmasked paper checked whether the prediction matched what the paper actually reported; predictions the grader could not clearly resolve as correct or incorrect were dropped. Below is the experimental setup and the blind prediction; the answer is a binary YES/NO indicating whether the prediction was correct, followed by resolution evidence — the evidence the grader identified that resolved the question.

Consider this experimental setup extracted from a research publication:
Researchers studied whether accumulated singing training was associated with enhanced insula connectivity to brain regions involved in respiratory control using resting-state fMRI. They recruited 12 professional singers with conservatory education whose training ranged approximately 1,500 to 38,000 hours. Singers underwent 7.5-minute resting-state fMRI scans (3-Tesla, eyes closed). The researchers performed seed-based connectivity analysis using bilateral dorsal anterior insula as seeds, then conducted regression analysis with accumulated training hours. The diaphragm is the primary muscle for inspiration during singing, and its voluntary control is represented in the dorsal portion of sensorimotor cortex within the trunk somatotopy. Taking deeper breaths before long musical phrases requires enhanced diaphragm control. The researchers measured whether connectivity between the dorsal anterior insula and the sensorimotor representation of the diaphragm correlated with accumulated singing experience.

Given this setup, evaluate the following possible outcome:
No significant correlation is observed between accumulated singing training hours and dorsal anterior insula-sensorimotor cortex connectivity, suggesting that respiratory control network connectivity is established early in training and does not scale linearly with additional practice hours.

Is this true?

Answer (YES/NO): NO